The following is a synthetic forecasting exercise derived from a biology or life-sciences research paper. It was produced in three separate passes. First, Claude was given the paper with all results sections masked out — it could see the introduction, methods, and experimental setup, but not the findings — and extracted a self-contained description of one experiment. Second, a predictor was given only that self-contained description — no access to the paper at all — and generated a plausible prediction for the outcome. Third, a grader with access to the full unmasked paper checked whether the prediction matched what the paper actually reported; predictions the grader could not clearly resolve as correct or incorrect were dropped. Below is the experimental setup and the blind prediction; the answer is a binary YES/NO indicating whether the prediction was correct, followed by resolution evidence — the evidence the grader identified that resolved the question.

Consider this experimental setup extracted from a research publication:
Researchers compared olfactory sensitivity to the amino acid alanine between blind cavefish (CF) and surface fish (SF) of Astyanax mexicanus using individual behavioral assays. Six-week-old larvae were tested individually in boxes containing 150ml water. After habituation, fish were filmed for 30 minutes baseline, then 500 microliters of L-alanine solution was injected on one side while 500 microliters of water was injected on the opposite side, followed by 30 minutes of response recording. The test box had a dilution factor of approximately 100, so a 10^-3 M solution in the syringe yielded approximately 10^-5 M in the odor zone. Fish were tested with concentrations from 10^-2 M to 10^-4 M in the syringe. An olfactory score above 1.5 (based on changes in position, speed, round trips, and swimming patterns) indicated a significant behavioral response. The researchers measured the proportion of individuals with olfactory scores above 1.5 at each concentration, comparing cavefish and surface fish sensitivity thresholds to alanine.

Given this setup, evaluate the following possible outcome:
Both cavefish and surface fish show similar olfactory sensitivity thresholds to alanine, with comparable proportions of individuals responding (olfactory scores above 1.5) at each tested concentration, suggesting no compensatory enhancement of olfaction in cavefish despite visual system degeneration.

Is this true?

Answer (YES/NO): NO